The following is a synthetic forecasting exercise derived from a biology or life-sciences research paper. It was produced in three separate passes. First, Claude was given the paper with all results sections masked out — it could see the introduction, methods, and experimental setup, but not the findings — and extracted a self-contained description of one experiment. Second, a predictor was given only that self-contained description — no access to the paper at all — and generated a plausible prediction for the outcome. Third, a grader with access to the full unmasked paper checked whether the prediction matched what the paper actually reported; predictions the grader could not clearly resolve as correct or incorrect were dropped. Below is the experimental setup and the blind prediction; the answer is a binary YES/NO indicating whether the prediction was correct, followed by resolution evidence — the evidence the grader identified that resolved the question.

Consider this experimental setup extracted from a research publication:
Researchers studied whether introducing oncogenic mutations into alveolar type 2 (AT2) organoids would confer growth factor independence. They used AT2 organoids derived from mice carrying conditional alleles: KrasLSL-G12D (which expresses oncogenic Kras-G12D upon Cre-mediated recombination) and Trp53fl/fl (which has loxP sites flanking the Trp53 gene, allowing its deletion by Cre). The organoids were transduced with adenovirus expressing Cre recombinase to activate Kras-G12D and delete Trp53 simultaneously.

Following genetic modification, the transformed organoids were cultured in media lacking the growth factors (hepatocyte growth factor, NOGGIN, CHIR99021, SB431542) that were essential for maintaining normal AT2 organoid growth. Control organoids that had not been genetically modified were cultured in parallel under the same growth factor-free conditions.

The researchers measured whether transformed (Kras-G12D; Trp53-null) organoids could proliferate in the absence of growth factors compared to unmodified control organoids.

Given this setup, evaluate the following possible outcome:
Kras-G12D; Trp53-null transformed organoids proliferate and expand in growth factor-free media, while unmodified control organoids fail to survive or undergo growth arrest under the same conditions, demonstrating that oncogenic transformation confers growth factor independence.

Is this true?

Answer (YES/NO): YES